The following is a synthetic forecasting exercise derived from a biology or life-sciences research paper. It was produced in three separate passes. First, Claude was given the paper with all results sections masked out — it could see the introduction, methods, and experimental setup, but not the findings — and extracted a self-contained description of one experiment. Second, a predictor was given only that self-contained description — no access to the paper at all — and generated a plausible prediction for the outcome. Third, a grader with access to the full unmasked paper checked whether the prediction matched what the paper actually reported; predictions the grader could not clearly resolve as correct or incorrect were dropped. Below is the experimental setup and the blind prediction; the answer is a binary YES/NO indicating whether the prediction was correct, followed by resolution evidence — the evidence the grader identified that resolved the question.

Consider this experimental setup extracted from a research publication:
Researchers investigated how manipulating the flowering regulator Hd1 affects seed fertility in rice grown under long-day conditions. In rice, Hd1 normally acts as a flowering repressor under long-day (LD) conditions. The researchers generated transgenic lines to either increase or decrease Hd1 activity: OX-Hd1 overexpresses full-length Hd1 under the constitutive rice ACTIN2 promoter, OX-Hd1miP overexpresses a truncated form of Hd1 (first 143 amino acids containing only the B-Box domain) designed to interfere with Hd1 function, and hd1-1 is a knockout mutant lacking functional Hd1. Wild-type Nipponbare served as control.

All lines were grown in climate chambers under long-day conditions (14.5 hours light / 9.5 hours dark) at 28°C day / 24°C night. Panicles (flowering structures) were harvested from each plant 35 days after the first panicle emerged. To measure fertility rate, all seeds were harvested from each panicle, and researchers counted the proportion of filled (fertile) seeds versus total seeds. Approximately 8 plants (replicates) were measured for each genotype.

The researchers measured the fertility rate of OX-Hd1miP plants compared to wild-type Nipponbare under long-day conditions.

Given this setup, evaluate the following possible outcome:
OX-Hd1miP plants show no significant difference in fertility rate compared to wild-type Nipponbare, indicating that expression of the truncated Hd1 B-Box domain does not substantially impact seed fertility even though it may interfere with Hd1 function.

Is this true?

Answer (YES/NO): NO